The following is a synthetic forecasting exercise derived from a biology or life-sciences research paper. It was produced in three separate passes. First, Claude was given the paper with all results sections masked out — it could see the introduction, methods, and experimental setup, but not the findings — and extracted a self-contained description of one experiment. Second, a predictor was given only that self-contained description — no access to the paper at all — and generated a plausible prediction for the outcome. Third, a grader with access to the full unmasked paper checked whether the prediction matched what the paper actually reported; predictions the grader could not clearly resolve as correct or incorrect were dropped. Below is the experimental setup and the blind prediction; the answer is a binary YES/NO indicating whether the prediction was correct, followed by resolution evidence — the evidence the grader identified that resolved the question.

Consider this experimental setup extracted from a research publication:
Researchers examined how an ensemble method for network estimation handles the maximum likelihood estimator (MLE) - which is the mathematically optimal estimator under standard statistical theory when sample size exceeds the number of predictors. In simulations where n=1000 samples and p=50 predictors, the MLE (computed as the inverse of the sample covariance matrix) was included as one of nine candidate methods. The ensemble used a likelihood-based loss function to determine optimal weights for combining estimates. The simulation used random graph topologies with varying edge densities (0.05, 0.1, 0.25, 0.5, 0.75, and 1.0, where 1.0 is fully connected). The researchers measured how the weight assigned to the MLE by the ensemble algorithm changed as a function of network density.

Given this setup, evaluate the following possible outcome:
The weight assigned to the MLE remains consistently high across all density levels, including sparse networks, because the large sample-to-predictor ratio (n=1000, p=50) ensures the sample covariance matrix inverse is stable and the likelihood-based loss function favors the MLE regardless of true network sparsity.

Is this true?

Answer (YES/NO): NO